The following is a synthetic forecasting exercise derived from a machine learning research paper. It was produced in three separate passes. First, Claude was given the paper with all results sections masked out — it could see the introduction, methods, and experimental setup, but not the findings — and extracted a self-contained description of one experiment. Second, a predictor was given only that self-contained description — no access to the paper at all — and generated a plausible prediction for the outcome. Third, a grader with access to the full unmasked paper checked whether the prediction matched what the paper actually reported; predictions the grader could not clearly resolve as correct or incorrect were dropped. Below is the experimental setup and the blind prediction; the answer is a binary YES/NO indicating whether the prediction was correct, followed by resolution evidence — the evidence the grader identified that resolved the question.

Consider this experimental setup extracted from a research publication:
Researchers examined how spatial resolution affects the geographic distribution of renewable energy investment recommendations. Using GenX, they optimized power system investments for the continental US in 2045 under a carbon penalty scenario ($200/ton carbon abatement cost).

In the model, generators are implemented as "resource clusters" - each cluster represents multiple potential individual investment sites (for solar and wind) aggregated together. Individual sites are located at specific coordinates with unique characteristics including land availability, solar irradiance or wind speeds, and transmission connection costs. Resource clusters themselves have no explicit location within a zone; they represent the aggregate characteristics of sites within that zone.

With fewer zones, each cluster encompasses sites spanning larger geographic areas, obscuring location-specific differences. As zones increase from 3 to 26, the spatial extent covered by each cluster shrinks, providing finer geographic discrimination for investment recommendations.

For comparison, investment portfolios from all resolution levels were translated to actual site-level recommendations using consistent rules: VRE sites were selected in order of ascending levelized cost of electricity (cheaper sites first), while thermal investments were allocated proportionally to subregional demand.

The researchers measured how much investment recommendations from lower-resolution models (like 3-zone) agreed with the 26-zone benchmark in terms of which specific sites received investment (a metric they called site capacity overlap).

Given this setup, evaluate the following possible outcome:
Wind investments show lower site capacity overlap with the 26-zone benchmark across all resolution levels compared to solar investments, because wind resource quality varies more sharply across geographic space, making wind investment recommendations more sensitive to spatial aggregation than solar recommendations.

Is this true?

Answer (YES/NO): NO